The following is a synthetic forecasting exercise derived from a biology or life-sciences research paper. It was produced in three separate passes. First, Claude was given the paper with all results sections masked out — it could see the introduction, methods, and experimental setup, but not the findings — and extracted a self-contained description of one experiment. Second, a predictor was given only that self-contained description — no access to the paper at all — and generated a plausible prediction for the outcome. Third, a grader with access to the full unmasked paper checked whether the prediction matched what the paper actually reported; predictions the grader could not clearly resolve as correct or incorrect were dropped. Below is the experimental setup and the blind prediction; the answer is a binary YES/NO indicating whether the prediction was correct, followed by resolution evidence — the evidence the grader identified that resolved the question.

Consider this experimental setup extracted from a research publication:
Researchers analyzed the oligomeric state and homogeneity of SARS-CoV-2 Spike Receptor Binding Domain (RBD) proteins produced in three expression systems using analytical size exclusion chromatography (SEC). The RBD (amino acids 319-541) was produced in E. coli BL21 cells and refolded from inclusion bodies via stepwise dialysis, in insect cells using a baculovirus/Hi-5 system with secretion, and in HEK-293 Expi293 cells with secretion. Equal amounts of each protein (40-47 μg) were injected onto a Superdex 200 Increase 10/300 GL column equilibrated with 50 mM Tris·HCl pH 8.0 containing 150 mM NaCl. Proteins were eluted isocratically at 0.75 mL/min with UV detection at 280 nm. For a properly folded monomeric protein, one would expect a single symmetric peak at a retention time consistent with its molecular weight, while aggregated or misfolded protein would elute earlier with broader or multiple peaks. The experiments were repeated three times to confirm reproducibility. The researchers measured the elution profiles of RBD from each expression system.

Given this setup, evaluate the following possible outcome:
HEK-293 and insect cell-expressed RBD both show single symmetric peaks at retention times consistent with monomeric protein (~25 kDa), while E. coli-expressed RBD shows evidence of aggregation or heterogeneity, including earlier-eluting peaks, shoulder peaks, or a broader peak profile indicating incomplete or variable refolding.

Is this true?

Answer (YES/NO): NO